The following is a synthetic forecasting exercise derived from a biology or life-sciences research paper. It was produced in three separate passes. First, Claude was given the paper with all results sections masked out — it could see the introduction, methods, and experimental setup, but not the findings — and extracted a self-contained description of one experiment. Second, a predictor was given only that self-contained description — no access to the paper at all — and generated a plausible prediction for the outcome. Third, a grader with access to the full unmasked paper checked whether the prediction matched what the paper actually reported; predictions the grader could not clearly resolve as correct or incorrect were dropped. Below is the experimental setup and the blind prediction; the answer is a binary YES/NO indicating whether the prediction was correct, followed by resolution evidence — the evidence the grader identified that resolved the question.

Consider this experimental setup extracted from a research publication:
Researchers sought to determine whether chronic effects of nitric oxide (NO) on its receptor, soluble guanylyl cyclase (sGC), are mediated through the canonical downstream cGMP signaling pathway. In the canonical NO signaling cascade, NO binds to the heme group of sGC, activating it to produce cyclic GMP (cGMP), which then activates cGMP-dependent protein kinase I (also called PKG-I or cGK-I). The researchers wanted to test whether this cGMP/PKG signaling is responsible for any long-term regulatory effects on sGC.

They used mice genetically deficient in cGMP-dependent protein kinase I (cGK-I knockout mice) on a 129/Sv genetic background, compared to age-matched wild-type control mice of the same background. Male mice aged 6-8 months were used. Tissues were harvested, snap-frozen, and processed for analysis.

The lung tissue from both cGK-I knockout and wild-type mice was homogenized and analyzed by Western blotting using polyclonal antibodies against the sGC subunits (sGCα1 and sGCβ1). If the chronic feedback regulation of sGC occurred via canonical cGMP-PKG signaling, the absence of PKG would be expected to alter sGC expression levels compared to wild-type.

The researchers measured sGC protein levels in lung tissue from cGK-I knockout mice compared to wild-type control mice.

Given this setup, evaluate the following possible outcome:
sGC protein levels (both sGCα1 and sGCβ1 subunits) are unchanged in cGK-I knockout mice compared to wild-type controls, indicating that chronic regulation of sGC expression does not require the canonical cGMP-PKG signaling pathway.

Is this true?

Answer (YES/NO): YES